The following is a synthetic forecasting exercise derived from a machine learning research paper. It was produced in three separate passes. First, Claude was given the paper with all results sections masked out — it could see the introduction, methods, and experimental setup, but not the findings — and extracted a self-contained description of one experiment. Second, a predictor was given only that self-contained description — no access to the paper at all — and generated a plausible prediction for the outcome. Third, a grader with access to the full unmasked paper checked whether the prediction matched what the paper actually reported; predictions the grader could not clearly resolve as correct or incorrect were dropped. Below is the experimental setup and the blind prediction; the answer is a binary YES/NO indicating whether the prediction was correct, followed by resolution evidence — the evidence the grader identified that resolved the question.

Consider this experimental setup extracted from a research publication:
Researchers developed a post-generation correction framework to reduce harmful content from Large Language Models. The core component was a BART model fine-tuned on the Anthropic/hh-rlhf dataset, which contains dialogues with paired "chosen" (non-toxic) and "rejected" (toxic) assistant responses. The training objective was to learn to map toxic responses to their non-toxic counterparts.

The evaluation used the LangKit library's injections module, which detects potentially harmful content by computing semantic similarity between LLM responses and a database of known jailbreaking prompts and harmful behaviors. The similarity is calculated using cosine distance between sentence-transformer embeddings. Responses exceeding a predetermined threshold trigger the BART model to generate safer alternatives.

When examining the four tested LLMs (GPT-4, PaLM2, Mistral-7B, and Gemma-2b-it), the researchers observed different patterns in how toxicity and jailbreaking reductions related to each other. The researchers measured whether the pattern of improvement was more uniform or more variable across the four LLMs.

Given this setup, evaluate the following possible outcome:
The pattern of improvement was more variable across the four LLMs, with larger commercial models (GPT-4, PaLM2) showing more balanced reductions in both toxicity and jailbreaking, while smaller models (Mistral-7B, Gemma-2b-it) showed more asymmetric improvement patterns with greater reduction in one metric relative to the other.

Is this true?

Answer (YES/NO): NO